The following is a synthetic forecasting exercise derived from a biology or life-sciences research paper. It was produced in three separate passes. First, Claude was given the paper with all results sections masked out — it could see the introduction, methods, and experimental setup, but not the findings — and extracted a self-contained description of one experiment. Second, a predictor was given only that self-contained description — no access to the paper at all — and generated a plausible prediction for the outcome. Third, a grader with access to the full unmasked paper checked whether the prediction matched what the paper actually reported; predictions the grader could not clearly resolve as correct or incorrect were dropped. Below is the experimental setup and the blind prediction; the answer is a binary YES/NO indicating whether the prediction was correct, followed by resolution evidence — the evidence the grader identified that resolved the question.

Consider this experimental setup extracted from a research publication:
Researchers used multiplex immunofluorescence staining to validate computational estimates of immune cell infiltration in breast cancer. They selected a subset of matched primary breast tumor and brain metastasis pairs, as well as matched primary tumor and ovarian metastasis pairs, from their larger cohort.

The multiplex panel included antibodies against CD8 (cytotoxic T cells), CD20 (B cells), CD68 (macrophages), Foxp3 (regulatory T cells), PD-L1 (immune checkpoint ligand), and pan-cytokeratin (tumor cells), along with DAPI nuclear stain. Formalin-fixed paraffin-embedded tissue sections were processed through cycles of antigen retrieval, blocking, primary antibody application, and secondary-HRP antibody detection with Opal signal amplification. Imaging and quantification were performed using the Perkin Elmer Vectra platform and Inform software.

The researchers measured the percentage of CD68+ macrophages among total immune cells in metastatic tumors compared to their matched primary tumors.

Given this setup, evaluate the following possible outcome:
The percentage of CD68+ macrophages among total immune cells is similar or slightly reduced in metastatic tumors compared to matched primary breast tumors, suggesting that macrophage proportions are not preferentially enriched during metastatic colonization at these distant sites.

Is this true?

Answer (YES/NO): NO